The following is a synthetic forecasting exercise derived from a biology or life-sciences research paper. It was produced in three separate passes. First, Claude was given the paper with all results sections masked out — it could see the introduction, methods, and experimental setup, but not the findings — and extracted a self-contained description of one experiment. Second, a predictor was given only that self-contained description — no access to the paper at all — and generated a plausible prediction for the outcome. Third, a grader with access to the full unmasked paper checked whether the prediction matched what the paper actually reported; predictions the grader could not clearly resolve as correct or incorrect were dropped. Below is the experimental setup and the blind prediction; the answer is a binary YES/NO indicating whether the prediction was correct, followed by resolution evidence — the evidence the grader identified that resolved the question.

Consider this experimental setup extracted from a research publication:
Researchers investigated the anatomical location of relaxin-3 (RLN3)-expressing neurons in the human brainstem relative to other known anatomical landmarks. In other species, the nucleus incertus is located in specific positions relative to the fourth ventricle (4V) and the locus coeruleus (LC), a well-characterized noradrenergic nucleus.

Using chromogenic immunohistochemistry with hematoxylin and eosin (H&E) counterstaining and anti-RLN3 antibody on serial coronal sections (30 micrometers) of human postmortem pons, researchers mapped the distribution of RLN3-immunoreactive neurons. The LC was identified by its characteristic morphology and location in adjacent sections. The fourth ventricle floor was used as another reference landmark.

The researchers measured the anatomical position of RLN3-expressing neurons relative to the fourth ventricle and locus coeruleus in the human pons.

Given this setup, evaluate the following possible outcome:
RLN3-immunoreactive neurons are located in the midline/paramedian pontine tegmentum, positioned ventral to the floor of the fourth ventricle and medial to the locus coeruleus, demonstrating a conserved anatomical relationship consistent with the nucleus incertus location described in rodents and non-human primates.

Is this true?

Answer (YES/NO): YES